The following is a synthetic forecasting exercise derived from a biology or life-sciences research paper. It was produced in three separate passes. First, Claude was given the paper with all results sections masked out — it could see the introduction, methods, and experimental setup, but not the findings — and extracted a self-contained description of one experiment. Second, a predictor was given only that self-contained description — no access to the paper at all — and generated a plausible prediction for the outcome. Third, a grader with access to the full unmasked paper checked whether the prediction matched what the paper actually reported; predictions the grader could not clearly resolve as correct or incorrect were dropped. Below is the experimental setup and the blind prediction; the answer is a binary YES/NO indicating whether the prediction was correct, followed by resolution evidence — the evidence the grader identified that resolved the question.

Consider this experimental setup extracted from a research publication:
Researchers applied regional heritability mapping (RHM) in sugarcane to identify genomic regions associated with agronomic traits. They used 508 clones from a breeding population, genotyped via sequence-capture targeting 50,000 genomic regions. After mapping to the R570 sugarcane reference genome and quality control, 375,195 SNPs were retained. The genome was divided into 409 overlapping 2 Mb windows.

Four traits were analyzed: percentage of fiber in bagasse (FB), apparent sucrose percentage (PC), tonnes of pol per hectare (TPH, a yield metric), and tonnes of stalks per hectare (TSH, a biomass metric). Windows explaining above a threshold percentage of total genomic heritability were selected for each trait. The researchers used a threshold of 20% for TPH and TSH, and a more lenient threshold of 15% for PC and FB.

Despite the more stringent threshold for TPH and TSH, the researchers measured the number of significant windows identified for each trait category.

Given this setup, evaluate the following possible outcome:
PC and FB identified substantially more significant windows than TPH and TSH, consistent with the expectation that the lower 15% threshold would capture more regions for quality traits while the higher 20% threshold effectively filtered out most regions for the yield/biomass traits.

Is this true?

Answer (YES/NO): NO